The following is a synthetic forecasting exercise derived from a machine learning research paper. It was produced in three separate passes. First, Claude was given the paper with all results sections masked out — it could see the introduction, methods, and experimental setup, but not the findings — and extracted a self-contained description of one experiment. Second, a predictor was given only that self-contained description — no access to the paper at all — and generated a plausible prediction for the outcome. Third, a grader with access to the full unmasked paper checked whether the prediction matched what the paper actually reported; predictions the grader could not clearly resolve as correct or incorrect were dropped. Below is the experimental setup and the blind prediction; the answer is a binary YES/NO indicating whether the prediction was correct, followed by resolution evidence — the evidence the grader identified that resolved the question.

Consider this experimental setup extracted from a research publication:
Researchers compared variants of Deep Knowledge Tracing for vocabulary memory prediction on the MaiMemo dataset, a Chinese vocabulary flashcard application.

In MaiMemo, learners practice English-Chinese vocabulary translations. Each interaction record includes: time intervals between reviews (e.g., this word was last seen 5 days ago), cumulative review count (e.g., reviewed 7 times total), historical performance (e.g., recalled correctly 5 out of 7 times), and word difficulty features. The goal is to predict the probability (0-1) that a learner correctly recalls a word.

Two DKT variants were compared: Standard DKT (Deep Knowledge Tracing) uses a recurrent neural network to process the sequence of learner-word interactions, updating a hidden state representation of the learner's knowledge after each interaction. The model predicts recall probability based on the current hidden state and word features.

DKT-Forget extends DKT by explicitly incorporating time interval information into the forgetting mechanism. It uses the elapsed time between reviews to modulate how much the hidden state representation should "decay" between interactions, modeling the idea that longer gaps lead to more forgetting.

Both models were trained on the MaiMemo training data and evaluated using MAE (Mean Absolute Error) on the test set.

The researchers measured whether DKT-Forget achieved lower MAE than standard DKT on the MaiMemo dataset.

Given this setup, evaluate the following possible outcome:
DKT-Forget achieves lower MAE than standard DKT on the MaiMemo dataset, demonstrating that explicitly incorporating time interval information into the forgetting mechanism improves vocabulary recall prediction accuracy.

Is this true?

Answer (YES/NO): YES